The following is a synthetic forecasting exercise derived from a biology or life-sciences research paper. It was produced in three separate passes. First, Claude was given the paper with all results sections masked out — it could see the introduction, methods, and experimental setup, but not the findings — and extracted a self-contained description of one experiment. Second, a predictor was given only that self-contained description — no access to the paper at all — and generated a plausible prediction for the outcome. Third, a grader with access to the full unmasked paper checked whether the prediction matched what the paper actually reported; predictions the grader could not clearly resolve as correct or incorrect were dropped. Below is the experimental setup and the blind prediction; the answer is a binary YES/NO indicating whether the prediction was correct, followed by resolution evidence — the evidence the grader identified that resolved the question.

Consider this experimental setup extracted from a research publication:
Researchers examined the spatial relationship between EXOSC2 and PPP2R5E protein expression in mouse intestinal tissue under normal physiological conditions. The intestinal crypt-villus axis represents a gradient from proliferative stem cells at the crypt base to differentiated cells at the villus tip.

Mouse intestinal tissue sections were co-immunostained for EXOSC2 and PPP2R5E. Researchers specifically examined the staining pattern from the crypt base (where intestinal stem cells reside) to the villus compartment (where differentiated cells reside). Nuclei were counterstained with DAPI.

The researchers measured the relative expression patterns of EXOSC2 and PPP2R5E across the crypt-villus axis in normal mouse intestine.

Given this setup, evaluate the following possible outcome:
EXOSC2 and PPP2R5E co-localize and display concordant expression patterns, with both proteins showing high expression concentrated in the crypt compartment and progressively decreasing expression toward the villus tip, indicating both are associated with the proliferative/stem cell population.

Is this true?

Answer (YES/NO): NO